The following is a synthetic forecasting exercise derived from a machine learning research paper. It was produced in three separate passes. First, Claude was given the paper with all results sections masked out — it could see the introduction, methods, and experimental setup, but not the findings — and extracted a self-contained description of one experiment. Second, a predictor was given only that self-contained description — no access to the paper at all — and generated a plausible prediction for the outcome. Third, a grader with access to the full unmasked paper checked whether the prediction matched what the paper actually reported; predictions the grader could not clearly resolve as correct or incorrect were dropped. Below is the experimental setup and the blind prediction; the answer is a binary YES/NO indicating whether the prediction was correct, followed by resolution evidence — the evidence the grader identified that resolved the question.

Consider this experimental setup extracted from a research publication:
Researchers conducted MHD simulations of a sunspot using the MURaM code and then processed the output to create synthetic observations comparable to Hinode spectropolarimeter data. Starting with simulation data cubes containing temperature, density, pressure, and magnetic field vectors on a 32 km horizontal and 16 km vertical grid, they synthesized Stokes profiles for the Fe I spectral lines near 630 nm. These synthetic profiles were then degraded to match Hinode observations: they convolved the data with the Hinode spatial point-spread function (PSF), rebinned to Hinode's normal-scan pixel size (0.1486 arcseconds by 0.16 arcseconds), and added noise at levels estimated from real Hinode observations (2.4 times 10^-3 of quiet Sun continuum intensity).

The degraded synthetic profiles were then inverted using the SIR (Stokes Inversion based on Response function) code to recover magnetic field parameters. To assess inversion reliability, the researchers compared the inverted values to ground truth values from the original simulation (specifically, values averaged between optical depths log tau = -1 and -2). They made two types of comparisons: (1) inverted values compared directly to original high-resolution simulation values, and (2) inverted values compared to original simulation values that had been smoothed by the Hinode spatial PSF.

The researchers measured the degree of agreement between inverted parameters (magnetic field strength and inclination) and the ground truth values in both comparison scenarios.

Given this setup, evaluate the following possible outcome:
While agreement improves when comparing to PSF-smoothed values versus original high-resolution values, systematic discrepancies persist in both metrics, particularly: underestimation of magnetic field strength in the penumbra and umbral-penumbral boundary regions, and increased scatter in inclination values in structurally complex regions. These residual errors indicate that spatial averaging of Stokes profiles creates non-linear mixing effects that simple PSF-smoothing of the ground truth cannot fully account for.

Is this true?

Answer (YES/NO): NO